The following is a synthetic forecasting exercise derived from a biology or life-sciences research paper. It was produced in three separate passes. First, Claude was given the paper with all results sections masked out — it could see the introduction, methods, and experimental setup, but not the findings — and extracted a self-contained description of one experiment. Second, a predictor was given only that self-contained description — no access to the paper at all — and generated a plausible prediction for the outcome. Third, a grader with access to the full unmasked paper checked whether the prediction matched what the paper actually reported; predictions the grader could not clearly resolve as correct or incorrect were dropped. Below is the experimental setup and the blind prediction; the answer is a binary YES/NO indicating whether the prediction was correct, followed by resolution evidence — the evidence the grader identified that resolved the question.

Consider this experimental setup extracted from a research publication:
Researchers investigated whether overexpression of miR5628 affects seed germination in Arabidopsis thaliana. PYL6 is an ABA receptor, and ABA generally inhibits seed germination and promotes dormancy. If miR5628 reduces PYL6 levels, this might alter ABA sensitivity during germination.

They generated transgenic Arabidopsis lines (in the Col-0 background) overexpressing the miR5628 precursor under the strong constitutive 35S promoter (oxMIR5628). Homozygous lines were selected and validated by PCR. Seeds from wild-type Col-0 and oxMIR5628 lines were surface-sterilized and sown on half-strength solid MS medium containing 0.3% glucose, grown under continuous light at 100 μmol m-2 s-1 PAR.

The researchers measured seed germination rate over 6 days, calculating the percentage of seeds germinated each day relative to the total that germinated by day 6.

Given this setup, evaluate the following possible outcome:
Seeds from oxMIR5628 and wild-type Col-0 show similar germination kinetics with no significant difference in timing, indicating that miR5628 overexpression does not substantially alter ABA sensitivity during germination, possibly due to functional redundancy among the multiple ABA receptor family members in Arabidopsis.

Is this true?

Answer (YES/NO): NO